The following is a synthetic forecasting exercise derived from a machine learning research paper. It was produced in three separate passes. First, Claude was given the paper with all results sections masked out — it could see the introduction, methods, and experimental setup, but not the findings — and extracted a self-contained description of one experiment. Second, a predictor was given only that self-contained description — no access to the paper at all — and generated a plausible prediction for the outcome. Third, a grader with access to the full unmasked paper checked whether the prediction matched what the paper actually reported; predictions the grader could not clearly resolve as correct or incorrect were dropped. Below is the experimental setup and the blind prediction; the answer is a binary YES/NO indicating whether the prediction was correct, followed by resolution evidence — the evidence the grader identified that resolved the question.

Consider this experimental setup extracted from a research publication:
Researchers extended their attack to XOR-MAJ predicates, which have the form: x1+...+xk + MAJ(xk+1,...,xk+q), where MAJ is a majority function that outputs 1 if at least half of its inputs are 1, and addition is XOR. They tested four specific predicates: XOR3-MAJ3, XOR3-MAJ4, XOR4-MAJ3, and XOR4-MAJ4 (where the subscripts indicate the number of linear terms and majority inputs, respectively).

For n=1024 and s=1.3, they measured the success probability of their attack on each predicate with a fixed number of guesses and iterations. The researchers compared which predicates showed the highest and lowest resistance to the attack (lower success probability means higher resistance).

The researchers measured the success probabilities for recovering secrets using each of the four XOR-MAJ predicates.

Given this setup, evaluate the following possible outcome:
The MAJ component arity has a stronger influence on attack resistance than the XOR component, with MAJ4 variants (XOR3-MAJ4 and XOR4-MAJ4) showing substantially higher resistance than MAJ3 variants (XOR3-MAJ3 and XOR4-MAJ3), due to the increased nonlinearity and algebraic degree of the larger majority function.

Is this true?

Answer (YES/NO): NO